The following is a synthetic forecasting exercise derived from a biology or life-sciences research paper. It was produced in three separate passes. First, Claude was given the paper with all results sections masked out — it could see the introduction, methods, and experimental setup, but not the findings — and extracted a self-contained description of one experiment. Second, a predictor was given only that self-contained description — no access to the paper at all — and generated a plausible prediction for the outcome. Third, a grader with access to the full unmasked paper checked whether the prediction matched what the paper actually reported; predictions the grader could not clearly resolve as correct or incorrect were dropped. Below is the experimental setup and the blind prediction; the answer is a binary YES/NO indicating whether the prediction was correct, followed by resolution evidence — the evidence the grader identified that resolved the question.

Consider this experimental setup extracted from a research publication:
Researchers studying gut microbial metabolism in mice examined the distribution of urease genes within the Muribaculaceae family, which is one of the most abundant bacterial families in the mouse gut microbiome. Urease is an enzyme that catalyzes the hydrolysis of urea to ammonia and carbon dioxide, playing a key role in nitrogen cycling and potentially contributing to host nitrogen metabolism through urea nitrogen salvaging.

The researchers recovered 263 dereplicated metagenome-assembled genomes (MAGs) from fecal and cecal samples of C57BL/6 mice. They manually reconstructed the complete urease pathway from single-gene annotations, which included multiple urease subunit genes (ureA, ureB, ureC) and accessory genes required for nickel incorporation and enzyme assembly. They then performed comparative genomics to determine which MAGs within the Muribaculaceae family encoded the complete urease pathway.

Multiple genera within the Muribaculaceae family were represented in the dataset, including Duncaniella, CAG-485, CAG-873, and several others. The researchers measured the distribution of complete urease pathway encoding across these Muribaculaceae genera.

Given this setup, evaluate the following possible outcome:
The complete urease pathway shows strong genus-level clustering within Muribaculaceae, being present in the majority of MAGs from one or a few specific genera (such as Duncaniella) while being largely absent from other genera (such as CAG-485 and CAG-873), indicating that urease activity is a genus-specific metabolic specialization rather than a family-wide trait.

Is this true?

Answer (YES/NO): NO